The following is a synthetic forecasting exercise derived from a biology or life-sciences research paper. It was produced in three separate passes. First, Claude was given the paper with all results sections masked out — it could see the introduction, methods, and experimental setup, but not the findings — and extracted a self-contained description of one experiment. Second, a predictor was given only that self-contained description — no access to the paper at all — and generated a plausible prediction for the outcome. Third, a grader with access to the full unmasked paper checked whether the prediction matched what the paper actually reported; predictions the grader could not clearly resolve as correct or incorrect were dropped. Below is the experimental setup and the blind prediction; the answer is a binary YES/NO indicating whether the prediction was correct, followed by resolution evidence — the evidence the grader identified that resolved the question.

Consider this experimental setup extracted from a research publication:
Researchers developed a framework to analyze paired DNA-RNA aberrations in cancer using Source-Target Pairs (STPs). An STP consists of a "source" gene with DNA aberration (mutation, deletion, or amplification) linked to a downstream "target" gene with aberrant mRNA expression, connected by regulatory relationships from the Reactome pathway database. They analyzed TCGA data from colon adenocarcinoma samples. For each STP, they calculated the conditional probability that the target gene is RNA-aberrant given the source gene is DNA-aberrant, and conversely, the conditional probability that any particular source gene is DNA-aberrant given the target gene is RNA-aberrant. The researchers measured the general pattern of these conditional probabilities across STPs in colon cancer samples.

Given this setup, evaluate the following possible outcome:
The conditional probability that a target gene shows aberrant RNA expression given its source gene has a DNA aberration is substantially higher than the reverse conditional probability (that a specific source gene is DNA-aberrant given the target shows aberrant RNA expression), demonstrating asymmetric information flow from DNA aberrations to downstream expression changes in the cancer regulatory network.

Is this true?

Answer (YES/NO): YES